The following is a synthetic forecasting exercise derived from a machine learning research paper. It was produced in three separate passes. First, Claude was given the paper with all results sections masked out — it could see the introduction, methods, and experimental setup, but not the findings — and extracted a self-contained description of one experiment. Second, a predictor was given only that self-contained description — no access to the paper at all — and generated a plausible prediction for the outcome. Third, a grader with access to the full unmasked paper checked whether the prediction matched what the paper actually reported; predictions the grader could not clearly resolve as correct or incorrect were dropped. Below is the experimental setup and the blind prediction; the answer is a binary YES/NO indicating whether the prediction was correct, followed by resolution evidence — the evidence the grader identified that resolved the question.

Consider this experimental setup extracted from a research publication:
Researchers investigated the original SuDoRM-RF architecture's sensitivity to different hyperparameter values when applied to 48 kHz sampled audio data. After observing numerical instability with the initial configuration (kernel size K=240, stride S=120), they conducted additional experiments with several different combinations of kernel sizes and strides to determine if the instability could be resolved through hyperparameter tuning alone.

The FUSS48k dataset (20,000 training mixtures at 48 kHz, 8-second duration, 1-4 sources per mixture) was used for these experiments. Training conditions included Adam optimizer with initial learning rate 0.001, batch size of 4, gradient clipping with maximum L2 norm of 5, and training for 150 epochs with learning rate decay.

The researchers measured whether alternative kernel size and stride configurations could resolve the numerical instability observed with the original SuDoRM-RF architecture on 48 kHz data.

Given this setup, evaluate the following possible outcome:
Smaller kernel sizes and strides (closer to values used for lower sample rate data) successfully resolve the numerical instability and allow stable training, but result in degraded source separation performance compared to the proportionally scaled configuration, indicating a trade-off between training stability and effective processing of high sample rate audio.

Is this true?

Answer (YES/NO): NO